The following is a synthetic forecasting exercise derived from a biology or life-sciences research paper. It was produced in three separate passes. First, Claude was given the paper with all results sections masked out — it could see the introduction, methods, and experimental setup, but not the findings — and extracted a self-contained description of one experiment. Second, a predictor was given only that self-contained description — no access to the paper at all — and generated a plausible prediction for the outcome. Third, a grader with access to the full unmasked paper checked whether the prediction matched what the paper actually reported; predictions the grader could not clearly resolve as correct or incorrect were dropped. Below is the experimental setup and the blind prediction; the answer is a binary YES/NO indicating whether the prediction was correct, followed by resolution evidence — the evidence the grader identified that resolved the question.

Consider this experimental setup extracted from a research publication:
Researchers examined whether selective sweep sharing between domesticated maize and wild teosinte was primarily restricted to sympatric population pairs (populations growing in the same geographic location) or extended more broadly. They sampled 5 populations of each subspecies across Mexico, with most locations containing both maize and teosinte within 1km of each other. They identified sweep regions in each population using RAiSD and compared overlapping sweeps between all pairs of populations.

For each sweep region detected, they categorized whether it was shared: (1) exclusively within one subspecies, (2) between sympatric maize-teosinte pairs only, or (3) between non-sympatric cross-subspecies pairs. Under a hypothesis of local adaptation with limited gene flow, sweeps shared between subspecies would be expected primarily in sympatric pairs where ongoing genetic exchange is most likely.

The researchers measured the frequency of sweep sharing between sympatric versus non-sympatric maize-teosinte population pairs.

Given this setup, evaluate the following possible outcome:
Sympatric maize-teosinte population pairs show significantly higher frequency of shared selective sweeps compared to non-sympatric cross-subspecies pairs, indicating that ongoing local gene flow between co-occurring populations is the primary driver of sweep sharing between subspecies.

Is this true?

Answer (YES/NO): NO